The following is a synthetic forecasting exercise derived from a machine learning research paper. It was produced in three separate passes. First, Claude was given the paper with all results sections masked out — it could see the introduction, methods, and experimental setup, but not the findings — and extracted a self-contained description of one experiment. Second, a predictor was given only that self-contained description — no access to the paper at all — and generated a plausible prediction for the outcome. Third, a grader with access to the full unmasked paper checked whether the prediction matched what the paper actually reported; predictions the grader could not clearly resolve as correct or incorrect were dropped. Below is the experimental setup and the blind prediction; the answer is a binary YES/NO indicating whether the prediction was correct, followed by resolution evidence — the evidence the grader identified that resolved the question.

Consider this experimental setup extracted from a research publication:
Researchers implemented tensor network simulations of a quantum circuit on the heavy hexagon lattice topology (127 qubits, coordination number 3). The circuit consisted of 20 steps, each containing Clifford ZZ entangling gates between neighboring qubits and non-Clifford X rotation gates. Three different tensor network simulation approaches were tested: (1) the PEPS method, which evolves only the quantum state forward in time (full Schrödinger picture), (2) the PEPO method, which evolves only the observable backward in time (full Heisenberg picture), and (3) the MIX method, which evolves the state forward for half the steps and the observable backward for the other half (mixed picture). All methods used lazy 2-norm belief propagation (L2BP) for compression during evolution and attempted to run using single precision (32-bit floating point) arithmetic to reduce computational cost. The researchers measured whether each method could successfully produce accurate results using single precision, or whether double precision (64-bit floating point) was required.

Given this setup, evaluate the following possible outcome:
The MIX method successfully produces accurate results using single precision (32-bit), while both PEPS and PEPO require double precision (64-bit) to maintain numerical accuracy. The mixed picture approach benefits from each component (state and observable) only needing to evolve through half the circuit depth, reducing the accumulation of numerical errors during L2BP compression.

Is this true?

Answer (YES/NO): NO